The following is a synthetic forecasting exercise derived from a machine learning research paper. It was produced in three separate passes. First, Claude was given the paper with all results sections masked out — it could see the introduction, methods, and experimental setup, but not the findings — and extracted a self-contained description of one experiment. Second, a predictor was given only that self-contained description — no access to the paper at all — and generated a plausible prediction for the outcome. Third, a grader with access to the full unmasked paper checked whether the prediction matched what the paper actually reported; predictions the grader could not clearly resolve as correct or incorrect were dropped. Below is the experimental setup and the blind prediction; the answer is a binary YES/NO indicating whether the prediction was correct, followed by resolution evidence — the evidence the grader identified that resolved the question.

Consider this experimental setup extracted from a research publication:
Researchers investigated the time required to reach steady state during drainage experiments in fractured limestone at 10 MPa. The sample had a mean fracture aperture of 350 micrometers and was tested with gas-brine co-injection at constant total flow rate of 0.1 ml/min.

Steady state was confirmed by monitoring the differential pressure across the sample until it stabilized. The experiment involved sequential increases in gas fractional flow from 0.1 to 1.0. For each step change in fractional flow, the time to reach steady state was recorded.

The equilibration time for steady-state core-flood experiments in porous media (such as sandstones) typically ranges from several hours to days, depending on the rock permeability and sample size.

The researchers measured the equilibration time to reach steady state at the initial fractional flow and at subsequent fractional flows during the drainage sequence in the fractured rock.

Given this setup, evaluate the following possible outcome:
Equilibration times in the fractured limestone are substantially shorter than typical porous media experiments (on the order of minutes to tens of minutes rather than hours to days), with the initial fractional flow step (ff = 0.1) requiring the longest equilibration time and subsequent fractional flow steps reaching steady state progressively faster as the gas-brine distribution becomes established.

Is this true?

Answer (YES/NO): NO